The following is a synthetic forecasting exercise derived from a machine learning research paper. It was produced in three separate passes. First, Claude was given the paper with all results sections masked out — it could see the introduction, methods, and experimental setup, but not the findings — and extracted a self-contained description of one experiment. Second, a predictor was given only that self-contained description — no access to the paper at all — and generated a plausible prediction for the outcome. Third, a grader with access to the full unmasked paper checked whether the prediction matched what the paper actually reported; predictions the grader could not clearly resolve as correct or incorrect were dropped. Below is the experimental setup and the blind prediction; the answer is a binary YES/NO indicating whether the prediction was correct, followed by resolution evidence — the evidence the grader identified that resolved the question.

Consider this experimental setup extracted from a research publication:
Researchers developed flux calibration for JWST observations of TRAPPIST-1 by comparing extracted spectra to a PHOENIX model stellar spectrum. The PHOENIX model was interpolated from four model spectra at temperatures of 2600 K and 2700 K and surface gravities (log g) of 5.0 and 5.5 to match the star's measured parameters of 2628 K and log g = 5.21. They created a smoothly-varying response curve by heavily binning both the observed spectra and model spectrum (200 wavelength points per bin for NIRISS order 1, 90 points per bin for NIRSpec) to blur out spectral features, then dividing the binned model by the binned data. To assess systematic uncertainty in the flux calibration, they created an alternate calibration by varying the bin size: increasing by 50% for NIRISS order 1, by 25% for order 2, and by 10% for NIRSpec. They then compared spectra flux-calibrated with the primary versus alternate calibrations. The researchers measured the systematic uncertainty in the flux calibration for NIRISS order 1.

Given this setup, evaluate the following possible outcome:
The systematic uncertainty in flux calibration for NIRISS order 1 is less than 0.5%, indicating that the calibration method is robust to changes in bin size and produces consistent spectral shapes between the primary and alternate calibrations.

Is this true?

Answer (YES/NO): NO